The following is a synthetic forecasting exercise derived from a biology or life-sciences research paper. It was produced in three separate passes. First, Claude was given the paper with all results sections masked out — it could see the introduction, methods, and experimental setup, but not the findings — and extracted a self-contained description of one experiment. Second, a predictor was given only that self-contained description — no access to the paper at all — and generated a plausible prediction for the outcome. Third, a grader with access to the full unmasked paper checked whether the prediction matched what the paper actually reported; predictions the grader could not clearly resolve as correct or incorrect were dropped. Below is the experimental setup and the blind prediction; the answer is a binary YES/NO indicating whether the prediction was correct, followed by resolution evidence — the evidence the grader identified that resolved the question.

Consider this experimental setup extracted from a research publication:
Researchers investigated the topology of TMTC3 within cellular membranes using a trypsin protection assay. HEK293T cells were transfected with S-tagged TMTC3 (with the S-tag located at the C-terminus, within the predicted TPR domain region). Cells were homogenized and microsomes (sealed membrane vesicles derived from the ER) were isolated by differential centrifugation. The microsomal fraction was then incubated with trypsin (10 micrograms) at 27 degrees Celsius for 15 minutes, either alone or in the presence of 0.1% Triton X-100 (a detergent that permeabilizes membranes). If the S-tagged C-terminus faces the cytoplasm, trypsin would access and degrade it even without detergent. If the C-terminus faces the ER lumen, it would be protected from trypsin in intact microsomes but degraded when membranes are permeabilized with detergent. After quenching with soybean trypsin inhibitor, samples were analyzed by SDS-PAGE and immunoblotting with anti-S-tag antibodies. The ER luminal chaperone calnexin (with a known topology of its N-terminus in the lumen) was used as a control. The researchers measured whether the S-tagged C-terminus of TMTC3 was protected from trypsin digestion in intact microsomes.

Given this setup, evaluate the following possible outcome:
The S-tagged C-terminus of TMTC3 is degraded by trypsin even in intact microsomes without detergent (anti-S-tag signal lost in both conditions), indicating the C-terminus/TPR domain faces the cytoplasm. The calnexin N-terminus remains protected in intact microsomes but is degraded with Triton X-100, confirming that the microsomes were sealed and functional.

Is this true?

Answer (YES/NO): NO